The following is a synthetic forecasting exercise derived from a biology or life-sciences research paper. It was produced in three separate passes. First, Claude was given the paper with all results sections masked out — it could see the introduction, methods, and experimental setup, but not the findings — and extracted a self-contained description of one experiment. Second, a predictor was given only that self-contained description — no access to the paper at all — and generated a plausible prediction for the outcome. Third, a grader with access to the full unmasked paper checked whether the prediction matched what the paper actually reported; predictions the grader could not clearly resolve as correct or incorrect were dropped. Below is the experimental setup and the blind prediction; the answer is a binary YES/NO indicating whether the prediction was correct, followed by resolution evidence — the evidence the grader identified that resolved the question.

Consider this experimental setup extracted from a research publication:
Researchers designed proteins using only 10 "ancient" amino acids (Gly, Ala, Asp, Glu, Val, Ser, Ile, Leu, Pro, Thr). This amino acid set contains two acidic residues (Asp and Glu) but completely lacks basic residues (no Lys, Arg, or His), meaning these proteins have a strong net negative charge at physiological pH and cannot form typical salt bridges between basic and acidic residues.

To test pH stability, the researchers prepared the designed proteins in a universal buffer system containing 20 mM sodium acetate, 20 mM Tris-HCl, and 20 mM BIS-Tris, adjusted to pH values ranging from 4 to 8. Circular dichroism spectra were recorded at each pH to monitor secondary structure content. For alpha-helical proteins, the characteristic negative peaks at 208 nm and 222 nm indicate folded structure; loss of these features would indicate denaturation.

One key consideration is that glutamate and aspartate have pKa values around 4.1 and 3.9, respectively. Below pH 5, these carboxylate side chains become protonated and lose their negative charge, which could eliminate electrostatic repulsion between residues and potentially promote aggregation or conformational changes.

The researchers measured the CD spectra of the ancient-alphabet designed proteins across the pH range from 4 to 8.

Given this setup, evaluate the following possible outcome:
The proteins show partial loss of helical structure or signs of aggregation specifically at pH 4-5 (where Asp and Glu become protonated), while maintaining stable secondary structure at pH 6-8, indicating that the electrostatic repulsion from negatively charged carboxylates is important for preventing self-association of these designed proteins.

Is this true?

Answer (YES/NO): NO